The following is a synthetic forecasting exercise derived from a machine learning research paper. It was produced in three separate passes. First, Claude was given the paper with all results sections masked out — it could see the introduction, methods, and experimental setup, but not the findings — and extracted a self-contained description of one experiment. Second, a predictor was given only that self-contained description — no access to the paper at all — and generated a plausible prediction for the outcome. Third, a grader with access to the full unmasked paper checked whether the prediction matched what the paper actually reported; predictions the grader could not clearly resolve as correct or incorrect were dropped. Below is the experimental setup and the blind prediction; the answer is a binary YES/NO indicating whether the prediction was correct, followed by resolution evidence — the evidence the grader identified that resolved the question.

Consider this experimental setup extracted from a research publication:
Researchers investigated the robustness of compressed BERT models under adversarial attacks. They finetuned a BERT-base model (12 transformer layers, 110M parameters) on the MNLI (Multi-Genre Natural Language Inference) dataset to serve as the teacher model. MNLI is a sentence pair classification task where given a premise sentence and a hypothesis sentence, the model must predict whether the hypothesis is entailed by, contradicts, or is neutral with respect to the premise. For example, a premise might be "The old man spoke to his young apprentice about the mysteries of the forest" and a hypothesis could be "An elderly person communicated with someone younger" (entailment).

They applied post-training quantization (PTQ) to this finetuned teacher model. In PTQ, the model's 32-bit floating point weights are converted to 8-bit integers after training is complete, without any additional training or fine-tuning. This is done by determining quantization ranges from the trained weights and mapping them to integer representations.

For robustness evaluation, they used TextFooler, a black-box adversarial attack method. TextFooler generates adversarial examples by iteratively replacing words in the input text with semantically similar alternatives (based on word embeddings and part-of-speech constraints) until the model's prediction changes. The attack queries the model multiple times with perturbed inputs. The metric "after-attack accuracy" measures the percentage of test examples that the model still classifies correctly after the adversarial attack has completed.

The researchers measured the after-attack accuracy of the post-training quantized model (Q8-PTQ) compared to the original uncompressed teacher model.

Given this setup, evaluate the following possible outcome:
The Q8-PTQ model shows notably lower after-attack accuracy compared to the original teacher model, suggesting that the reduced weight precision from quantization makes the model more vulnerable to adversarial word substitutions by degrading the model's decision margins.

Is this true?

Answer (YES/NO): NO